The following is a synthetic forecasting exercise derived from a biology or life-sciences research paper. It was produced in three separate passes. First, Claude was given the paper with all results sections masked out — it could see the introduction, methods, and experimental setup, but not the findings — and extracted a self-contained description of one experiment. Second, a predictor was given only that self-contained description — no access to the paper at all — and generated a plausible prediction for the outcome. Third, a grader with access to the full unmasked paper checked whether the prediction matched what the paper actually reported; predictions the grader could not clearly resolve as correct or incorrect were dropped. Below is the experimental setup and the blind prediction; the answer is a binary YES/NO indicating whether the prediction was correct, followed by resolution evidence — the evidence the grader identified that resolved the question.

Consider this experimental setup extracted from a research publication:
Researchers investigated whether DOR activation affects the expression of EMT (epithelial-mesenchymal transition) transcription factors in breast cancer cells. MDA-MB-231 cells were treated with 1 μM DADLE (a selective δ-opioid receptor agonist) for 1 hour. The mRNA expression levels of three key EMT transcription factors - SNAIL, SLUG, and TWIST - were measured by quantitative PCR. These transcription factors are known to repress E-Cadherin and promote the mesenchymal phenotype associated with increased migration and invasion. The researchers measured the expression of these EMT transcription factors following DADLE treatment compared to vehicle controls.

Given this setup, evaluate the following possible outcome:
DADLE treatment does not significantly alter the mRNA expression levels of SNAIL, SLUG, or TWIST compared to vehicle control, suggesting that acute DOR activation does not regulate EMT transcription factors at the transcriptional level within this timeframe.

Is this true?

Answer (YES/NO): NO